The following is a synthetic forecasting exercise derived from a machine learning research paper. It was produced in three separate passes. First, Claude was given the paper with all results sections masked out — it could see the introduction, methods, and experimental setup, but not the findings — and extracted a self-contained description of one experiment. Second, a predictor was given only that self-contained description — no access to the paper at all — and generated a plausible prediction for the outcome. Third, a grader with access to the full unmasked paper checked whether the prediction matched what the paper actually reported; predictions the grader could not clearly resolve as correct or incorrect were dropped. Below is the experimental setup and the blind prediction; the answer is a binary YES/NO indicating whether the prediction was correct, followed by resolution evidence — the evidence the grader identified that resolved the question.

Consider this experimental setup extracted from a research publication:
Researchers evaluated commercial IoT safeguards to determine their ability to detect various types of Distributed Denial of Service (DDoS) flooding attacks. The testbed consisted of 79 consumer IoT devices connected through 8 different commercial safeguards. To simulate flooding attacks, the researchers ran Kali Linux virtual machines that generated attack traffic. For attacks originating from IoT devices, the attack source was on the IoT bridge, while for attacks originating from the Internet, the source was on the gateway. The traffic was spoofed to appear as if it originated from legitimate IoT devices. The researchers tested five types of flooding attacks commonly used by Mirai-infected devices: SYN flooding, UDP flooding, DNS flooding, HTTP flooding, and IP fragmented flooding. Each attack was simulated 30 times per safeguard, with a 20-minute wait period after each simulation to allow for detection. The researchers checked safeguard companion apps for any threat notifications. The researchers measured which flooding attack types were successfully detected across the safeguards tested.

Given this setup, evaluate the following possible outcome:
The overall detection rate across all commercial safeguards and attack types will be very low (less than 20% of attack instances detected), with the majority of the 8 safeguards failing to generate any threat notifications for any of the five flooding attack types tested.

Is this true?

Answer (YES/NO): YES